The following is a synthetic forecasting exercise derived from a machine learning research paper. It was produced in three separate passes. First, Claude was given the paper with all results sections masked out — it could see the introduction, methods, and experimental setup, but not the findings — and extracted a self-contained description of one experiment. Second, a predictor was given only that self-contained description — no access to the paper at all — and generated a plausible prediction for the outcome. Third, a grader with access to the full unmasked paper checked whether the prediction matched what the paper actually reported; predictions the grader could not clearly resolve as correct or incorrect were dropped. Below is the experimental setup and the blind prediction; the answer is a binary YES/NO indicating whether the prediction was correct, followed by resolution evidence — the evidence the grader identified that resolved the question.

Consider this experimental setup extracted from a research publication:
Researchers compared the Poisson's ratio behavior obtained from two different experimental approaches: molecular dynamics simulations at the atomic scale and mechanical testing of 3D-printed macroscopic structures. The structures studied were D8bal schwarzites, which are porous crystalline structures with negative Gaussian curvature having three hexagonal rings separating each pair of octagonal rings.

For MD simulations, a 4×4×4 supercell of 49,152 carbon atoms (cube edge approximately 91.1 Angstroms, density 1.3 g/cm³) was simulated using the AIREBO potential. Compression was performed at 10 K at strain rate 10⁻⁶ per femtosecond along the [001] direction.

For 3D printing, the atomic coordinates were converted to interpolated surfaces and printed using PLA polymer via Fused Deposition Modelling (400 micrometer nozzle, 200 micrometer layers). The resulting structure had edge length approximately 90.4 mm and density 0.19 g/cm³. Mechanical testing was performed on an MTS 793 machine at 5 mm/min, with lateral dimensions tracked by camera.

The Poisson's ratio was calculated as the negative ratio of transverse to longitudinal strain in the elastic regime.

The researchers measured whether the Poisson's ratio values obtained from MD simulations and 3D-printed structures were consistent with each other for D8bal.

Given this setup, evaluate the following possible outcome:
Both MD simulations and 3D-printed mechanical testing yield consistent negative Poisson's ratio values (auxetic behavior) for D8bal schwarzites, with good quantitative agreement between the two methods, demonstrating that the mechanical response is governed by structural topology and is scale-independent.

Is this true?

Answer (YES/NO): NO